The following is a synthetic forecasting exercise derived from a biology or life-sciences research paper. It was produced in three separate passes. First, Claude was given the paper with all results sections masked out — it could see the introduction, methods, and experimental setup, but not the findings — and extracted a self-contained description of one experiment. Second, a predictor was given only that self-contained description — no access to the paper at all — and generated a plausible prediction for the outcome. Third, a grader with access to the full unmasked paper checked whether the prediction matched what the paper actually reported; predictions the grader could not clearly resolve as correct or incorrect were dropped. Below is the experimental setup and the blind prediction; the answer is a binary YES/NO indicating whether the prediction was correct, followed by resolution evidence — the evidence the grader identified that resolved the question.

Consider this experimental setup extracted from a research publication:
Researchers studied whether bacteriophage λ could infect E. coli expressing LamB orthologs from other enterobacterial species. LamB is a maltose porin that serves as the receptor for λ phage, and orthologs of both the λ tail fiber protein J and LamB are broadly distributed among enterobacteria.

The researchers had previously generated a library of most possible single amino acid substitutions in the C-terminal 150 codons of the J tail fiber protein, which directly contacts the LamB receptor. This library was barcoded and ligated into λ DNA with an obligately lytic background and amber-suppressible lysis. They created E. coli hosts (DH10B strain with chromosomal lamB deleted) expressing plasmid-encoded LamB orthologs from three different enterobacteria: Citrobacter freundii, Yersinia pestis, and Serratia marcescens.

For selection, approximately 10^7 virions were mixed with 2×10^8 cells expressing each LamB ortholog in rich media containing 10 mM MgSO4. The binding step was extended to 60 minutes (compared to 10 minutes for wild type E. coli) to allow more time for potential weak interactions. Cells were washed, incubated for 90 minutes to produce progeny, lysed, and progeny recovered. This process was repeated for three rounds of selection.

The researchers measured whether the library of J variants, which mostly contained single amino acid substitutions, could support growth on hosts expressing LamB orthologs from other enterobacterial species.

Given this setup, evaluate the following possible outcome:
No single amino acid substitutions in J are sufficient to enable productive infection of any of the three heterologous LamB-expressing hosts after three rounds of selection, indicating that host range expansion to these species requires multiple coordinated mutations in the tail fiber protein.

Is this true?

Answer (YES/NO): YES